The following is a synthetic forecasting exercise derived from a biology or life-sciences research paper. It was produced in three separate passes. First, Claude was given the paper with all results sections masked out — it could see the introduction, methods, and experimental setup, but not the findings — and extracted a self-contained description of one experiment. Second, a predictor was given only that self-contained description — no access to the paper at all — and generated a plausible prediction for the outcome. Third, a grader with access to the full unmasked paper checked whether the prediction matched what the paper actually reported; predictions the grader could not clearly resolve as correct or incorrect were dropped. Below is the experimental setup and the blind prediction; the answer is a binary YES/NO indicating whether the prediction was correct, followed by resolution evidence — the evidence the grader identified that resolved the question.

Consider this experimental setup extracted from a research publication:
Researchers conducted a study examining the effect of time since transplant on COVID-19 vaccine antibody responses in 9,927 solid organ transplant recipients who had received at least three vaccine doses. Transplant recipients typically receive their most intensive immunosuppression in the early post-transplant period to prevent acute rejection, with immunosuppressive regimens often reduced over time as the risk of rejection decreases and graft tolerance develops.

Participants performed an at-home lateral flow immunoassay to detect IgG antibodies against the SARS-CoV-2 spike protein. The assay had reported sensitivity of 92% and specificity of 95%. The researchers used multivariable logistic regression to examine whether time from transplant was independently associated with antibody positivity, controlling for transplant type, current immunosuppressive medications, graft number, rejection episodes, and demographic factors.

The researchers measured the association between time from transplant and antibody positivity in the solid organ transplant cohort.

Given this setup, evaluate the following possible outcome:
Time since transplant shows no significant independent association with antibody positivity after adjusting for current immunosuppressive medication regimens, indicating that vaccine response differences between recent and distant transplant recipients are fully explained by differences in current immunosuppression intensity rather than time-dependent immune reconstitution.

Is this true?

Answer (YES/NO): YES